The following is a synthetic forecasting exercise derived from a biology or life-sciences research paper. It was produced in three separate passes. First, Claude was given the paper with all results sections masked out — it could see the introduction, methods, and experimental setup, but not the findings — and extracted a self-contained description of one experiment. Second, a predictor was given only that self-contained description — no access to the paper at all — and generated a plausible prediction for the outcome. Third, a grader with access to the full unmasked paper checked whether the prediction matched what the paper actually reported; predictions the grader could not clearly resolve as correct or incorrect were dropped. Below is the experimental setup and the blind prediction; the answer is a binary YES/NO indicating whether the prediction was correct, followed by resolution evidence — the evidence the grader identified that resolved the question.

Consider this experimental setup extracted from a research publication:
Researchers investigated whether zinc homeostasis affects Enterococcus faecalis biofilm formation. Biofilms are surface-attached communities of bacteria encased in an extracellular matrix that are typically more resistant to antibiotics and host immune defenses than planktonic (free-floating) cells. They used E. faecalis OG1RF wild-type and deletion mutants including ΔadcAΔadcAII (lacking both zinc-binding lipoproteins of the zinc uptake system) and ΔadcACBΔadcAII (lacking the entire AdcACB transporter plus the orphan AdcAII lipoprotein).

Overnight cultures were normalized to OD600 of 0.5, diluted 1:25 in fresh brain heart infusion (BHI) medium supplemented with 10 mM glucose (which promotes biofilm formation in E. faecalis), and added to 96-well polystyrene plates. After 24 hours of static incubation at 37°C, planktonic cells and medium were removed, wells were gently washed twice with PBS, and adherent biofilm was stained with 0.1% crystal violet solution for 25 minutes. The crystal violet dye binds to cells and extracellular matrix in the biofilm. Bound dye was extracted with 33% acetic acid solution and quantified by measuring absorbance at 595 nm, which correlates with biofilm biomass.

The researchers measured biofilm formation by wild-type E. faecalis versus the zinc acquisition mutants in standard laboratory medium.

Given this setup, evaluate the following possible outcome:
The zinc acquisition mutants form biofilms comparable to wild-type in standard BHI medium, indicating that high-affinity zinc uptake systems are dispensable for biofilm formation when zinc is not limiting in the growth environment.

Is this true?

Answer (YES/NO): NO